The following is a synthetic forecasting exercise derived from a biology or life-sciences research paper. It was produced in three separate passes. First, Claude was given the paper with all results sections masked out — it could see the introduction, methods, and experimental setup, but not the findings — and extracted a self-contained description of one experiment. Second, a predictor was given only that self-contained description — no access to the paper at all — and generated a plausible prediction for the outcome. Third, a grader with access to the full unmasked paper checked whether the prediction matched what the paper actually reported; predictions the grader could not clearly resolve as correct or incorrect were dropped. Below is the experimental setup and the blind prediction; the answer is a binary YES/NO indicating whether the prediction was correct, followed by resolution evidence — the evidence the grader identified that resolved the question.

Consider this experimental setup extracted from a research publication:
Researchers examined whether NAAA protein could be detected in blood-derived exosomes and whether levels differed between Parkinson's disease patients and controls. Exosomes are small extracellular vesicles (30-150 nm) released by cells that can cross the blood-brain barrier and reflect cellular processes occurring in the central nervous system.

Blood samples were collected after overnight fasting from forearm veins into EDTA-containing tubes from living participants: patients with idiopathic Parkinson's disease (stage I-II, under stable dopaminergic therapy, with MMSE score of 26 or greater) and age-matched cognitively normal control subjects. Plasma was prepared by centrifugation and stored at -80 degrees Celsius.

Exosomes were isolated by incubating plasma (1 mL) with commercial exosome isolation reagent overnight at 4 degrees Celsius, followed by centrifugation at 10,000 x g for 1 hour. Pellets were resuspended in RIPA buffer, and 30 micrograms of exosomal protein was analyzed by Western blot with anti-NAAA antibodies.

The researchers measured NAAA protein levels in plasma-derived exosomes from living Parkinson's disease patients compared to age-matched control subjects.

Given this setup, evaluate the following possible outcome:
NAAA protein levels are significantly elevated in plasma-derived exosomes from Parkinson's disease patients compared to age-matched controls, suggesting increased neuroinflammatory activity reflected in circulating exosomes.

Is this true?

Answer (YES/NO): YES